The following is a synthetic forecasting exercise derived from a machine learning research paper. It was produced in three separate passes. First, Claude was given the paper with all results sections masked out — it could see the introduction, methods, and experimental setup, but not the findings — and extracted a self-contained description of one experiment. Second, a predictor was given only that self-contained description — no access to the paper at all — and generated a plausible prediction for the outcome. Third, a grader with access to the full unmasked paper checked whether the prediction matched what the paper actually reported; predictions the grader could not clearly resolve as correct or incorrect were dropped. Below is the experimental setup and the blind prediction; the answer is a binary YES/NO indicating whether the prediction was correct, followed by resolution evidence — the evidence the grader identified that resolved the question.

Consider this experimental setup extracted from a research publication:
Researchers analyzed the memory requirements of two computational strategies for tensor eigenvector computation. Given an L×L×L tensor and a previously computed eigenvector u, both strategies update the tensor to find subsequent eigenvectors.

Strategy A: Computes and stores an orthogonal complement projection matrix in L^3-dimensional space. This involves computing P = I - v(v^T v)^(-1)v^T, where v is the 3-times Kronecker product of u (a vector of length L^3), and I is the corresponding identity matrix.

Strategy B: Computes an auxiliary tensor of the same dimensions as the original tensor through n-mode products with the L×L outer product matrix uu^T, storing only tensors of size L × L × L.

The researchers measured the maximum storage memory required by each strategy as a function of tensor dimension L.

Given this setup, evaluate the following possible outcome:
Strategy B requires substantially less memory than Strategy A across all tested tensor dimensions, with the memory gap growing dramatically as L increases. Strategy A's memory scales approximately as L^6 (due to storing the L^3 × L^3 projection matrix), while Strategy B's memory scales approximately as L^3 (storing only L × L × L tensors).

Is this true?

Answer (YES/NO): YES